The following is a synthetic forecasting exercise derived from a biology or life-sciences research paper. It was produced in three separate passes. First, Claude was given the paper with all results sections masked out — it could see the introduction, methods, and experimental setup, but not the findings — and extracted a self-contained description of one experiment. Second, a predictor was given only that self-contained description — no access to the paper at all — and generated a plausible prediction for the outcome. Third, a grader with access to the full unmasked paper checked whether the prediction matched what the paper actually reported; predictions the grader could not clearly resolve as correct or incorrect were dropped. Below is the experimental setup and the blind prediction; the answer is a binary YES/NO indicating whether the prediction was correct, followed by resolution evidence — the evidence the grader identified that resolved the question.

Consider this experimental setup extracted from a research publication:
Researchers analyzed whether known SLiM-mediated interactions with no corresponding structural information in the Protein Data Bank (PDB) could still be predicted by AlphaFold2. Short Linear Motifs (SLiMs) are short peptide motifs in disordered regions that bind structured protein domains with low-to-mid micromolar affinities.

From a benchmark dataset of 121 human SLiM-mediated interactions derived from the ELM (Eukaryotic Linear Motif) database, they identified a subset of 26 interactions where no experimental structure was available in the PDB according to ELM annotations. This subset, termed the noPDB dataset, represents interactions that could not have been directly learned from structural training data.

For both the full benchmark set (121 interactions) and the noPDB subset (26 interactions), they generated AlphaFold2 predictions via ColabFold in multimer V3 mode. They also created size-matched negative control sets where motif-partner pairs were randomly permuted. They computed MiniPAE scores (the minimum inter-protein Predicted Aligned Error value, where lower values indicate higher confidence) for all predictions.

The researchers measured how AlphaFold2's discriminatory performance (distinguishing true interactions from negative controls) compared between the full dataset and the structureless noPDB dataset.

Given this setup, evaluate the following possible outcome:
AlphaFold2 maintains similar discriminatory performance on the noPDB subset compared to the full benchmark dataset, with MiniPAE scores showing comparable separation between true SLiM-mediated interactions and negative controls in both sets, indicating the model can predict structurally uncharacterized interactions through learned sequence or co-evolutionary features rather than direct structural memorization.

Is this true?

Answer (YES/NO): YES